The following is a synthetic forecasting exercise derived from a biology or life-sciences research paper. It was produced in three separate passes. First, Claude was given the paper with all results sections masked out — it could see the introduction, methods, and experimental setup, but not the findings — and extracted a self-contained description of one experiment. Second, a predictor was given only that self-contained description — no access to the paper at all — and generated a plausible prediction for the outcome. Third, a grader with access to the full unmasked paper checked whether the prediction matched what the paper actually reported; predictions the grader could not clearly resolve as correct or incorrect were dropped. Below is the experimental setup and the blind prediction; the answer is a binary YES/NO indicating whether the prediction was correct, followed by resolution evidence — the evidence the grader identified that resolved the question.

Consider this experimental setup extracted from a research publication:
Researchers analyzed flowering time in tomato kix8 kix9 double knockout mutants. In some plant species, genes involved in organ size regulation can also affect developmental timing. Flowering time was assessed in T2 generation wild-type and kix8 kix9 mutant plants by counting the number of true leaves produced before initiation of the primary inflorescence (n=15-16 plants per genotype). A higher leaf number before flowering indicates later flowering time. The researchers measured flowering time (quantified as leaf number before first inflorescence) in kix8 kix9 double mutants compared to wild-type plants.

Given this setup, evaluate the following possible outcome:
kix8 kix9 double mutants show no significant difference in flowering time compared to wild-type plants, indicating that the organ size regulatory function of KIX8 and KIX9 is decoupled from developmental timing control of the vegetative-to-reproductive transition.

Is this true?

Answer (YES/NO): NO